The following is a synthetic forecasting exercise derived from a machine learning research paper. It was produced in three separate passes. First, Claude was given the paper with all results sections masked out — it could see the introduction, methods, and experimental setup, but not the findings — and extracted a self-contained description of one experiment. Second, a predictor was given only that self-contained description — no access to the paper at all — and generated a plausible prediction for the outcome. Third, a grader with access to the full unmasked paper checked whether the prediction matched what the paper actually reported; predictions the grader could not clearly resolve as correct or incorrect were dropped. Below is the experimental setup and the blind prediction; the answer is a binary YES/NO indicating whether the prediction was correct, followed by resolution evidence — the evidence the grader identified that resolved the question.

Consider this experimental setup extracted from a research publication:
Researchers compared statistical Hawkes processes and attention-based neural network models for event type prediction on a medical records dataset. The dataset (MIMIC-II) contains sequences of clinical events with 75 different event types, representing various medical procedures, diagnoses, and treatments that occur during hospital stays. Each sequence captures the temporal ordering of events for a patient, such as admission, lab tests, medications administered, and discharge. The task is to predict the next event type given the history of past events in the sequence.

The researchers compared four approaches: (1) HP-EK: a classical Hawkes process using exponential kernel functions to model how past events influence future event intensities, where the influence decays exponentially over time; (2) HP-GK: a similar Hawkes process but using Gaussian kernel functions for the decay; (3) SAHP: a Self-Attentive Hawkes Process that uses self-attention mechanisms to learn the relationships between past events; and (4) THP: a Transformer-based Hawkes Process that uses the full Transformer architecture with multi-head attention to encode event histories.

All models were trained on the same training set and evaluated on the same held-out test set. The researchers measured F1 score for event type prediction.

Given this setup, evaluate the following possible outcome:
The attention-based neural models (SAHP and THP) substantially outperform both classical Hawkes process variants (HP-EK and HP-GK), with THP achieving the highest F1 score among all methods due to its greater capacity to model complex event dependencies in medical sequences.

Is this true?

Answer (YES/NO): NO